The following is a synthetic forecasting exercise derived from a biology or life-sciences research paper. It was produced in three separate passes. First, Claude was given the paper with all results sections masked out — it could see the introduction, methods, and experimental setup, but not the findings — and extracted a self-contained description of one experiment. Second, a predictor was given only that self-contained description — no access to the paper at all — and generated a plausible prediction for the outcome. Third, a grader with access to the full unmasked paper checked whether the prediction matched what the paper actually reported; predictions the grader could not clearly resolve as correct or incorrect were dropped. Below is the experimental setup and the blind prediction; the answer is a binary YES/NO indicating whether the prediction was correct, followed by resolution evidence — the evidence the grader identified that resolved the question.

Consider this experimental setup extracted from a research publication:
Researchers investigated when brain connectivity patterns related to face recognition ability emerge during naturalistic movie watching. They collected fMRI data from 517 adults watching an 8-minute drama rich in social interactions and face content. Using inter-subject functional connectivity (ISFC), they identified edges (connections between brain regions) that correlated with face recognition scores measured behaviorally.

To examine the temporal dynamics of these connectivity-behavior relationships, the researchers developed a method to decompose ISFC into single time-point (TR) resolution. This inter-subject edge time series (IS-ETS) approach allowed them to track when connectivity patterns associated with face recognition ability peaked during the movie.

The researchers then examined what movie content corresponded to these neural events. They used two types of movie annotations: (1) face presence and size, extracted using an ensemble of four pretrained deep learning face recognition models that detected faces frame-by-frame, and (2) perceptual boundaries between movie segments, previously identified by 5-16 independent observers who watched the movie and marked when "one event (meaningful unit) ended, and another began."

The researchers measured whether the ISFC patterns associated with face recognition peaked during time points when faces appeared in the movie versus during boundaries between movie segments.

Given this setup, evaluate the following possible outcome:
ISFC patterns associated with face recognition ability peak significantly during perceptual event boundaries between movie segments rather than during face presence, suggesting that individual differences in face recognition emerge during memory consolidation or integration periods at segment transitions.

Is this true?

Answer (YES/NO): YES